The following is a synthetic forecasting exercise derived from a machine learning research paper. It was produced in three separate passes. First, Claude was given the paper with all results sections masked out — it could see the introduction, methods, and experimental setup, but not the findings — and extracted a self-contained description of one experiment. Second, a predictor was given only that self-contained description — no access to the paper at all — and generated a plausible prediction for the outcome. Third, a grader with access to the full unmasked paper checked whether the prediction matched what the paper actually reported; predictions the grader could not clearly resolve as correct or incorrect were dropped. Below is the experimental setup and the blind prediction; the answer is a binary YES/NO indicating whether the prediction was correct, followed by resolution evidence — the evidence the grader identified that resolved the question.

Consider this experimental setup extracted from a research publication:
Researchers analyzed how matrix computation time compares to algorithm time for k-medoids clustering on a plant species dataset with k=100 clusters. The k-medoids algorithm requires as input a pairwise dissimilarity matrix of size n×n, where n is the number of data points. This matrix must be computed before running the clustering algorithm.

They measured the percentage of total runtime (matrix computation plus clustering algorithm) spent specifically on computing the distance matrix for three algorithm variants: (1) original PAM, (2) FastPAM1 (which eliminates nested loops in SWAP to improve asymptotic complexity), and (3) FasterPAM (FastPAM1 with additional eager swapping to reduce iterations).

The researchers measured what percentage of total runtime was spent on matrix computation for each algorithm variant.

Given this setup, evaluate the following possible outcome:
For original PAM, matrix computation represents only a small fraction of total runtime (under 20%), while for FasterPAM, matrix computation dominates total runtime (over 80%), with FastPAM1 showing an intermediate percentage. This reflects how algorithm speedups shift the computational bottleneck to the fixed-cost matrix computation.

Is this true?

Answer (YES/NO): NO